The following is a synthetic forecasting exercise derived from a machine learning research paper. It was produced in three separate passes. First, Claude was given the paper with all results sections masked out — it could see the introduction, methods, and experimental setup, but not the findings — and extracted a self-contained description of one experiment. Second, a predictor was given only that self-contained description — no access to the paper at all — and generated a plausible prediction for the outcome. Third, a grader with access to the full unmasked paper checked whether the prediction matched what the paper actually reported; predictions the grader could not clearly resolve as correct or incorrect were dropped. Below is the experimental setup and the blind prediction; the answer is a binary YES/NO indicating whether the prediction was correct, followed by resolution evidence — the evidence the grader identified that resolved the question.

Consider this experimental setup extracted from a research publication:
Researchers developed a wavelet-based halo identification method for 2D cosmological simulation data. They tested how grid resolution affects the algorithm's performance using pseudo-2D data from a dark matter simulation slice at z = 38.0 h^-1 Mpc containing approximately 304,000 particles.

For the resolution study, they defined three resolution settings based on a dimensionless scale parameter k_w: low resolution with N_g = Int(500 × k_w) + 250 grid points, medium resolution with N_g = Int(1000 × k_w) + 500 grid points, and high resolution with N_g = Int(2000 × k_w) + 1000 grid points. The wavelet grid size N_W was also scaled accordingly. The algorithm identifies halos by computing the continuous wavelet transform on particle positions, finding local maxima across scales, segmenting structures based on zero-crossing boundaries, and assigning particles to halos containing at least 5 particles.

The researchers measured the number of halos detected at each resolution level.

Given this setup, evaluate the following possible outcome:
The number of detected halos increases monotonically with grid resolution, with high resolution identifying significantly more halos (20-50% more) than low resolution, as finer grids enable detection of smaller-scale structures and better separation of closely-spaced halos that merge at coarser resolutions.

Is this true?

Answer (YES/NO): NO